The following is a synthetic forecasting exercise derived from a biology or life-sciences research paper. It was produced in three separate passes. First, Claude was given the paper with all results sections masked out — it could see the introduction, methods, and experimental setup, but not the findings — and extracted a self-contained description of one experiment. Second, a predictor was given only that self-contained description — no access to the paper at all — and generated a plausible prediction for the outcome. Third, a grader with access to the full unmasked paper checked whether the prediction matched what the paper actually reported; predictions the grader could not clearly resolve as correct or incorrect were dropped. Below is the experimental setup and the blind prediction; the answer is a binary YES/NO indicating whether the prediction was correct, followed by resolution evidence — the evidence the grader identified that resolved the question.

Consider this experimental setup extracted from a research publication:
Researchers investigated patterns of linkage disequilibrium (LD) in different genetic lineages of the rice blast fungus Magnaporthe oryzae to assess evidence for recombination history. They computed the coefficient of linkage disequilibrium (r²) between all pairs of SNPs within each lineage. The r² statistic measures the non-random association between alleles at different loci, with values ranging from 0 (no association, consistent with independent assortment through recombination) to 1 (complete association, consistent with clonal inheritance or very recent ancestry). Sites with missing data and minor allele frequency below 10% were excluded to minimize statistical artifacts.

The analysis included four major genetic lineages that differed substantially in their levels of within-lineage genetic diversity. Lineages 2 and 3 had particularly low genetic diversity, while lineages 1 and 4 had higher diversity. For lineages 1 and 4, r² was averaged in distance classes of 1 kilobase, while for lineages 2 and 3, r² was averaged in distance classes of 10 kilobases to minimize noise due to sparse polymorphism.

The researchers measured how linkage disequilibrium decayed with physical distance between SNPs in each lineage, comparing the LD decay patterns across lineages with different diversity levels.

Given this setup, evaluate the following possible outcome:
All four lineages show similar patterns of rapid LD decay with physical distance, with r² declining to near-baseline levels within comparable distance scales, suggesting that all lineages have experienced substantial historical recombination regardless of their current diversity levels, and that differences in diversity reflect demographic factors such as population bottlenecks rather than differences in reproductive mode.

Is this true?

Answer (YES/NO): NO